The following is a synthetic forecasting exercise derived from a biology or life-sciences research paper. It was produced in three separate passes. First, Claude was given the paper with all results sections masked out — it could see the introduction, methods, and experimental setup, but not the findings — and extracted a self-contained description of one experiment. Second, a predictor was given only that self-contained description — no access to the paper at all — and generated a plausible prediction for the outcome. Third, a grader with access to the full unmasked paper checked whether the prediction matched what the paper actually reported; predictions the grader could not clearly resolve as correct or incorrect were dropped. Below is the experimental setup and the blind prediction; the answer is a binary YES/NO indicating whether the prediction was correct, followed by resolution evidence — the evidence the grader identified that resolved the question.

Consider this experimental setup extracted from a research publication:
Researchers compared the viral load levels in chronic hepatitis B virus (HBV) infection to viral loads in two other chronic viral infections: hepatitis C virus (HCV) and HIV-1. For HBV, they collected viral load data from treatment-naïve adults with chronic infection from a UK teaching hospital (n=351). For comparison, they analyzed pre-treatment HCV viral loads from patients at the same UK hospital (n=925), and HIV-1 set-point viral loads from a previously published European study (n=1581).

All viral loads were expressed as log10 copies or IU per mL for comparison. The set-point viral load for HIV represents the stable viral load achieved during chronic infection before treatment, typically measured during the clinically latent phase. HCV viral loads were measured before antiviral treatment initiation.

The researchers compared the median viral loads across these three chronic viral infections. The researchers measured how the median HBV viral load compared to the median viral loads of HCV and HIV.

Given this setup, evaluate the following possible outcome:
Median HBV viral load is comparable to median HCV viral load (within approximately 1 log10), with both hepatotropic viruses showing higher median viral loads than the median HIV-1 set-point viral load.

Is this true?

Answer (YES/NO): NO